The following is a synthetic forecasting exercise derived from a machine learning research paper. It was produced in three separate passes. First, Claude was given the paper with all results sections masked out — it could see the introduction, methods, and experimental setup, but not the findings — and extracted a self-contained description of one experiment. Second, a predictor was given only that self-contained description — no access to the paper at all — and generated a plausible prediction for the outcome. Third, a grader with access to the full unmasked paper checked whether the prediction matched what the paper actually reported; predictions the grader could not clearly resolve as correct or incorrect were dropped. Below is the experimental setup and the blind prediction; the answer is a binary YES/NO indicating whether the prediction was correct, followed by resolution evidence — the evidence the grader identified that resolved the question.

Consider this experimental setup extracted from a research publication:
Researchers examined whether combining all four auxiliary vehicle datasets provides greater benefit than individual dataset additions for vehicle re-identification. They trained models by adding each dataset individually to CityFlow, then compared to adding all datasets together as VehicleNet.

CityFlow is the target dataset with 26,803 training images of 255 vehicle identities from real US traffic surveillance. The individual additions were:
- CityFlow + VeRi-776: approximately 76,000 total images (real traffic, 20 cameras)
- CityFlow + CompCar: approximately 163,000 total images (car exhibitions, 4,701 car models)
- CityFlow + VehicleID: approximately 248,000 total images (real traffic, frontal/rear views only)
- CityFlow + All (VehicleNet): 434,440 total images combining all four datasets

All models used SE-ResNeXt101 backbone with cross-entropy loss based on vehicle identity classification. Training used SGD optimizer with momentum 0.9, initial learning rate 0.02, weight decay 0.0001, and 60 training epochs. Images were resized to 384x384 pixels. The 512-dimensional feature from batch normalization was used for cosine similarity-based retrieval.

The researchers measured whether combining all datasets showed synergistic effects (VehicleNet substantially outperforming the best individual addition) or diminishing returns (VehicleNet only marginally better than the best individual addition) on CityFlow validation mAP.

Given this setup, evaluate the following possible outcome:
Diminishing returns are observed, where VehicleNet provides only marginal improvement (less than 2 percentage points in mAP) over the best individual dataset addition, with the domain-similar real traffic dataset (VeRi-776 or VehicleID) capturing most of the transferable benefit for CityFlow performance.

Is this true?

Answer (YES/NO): NO